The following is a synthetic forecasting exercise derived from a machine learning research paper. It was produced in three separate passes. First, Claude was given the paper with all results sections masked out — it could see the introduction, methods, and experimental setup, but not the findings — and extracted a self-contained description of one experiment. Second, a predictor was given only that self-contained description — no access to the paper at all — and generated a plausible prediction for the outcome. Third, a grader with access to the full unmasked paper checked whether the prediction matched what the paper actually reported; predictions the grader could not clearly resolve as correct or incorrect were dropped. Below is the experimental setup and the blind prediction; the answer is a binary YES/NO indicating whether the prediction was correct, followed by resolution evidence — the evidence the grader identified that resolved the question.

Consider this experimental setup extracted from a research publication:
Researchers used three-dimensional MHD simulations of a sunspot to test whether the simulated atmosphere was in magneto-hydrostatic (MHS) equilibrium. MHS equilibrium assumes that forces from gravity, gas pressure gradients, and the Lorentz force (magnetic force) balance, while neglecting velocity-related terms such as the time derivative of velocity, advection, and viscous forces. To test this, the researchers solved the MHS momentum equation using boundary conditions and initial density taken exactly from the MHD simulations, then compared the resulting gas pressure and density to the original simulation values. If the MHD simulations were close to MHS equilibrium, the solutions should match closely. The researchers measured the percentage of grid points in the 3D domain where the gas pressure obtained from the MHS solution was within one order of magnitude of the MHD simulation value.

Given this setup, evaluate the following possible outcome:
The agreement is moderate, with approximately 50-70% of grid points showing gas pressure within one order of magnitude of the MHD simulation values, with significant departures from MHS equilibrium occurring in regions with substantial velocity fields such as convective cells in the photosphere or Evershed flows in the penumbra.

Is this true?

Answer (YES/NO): NO